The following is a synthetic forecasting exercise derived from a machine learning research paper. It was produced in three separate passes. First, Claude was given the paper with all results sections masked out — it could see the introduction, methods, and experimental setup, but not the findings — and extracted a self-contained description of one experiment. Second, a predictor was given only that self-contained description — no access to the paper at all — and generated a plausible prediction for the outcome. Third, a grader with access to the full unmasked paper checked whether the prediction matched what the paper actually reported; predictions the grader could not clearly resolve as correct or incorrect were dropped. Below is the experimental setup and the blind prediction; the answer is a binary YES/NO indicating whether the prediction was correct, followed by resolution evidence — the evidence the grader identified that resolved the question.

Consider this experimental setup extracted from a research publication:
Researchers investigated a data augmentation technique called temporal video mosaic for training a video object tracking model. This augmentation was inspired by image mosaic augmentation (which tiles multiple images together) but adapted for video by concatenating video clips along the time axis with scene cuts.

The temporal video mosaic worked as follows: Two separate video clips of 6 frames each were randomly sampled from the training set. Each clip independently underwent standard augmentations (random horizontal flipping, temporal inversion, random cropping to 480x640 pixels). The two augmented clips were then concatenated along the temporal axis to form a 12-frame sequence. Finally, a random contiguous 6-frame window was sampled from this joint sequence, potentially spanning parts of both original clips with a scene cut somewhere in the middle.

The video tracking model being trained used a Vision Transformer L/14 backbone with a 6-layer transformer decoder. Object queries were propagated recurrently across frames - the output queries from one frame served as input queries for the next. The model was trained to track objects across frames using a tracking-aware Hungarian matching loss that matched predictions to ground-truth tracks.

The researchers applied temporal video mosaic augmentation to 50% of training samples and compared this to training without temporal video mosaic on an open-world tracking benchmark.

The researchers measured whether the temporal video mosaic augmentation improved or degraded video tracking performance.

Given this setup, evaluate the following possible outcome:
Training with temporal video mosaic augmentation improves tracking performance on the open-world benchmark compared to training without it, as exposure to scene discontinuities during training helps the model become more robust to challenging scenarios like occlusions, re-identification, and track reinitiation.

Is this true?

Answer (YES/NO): YES